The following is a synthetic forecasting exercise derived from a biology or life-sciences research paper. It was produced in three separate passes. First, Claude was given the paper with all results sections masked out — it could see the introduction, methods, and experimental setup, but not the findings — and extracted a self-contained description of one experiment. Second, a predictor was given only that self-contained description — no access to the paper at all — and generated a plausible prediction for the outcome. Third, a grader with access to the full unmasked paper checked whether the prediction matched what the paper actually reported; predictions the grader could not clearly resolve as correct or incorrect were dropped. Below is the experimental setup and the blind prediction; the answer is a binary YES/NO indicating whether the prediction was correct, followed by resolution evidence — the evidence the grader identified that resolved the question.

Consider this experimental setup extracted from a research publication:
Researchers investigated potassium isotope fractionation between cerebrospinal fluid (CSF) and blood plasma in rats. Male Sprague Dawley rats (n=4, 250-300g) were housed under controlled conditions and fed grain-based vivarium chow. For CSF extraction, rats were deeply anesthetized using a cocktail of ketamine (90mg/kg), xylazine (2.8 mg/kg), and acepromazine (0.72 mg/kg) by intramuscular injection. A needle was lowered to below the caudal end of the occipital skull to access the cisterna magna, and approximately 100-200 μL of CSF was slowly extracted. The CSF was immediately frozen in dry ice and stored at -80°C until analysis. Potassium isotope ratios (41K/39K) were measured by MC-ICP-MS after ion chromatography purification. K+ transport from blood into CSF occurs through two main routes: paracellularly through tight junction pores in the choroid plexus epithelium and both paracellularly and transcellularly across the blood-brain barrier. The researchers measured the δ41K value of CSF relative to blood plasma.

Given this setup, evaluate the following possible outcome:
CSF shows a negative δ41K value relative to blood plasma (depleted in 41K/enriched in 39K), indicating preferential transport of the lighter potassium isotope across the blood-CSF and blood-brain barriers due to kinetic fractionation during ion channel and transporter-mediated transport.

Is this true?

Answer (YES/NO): YES